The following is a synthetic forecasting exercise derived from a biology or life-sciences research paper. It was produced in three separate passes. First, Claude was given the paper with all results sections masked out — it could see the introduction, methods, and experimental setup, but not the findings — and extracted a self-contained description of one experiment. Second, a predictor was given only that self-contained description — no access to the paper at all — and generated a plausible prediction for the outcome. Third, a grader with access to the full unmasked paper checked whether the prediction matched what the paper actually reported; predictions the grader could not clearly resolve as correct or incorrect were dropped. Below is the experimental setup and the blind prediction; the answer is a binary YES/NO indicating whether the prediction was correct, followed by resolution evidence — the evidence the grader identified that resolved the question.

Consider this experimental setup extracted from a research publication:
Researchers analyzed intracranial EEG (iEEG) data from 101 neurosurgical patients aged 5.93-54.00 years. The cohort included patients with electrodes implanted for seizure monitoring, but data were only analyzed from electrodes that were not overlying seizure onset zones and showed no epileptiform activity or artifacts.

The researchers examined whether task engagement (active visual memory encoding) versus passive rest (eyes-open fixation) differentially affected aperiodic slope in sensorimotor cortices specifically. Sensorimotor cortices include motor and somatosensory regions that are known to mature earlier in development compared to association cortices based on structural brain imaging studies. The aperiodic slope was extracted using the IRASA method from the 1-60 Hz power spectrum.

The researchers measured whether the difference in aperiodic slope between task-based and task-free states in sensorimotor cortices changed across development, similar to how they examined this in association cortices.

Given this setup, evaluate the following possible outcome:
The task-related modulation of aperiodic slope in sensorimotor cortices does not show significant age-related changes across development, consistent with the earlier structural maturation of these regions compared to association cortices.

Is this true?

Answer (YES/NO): NO